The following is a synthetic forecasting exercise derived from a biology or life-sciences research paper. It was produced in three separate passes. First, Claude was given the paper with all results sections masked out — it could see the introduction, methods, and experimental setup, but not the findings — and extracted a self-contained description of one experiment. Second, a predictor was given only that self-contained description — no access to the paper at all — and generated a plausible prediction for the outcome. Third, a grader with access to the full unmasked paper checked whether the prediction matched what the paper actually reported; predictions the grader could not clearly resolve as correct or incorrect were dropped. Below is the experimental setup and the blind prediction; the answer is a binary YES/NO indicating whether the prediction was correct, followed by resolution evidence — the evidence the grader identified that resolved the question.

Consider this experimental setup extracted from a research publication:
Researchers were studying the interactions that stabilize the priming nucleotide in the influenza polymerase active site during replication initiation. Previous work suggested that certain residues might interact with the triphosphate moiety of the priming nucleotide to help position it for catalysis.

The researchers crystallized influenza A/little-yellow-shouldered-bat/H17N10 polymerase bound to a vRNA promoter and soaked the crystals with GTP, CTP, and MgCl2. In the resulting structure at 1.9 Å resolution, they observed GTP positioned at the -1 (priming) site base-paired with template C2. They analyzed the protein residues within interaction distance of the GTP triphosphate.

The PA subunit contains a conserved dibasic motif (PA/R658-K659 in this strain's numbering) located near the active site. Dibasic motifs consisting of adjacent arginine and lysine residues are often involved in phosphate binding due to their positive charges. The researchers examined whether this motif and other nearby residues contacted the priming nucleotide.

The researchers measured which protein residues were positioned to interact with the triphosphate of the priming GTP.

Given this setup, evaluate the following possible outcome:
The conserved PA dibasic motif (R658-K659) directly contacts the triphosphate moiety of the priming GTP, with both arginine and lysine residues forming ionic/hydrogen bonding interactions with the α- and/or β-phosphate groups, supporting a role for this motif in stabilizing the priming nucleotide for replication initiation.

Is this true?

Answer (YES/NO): NO